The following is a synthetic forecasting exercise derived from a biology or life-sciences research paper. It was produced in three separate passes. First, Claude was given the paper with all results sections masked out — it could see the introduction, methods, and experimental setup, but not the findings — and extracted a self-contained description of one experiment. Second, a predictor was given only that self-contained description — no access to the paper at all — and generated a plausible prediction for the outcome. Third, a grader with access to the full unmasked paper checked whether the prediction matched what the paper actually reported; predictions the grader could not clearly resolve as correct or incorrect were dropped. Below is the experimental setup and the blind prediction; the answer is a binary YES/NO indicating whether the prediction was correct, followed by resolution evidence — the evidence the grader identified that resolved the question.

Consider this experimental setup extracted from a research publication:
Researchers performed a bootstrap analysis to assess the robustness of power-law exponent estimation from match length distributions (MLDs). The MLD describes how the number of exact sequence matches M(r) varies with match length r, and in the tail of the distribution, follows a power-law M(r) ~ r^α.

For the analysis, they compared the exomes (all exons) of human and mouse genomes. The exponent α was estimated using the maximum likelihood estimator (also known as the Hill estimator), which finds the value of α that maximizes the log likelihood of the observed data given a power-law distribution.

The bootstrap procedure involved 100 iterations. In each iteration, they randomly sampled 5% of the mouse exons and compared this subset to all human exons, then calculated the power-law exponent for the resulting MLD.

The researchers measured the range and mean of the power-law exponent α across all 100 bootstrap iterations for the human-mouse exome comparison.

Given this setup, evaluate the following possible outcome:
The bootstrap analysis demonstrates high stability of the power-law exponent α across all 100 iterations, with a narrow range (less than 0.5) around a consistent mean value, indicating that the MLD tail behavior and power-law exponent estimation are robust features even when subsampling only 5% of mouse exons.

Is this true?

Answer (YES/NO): NO